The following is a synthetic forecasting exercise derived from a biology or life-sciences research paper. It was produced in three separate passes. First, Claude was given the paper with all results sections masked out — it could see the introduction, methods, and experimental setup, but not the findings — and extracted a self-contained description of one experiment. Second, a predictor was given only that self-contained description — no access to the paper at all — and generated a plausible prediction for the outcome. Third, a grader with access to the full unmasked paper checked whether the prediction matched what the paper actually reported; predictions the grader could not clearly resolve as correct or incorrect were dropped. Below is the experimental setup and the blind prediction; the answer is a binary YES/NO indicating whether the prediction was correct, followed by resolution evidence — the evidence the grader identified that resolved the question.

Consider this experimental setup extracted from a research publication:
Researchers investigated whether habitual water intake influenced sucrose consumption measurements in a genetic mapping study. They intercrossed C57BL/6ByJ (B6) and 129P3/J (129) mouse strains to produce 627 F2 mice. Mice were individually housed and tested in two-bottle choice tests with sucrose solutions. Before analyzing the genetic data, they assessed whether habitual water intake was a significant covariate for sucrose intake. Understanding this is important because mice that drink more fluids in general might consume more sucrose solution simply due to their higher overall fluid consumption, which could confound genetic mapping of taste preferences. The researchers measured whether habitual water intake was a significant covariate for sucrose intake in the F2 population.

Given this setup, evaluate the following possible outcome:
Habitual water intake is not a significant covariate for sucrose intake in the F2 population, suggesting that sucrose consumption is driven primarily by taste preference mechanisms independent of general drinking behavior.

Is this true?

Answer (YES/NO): NO